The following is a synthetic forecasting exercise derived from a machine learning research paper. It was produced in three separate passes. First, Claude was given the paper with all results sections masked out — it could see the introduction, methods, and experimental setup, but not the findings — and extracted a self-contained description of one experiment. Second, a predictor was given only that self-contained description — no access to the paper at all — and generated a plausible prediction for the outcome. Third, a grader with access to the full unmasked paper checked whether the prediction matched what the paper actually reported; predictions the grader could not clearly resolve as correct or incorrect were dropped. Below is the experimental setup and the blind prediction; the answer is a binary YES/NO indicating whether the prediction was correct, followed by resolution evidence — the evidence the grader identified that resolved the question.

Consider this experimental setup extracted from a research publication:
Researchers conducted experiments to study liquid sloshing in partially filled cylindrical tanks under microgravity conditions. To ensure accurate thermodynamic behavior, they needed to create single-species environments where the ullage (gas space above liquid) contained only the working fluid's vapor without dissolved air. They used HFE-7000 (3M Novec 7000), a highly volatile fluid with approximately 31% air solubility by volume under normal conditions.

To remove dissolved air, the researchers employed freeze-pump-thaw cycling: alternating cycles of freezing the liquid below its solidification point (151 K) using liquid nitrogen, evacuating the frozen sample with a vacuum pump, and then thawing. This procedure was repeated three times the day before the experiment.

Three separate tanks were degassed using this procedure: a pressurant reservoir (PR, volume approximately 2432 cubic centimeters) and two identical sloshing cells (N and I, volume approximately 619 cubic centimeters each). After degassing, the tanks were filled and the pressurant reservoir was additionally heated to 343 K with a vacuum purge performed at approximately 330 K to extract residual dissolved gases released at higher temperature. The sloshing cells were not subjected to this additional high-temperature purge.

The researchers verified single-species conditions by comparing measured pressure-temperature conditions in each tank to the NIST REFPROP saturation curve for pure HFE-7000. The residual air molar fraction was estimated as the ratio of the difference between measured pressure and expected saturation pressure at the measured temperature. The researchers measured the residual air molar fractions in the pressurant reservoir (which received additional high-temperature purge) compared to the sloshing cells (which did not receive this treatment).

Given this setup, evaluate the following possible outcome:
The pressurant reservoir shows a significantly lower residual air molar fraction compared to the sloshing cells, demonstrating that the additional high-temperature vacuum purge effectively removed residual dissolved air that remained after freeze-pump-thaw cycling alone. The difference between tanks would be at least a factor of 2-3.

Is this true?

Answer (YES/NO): YES